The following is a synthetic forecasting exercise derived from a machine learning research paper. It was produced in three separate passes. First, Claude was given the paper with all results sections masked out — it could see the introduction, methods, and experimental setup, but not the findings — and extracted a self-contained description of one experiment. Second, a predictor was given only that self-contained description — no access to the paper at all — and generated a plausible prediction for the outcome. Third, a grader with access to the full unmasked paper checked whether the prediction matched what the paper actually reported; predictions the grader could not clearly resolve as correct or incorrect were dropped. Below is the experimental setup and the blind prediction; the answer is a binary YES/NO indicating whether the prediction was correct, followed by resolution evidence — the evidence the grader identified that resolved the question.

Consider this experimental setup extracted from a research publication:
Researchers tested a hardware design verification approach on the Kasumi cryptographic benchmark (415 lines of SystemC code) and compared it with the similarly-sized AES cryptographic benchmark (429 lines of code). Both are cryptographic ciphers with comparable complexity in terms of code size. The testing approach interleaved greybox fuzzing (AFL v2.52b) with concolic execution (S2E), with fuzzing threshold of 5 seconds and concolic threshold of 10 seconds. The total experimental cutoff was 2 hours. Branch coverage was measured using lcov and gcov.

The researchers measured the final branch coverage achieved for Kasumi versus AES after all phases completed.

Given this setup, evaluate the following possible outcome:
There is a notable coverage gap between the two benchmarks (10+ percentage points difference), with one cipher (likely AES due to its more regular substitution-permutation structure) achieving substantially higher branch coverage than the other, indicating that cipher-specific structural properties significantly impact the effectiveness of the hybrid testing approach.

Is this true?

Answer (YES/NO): NO